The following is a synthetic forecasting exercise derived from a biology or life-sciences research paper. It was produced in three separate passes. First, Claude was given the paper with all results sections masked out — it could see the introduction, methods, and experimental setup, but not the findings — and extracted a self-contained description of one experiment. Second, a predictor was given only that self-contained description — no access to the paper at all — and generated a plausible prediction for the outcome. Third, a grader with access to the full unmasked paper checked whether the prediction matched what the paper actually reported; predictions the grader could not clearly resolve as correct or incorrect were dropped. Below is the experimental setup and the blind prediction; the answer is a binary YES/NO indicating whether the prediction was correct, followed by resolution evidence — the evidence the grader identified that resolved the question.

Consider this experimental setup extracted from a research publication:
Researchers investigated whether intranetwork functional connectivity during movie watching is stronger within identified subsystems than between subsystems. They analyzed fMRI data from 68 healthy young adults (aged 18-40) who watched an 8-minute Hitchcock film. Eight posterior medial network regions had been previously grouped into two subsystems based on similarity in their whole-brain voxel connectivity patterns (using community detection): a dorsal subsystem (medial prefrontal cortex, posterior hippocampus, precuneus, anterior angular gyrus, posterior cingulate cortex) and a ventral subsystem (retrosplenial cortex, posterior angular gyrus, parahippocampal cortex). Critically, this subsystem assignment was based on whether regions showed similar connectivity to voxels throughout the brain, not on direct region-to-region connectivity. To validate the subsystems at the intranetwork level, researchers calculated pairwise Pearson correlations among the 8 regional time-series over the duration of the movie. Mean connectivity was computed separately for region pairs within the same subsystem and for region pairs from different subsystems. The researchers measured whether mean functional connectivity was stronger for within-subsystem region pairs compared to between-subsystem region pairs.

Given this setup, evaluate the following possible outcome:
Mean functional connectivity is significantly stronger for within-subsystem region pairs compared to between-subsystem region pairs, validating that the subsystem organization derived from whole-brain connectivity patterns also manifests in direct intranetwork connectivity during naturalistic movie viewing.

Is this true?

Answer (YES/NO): YES